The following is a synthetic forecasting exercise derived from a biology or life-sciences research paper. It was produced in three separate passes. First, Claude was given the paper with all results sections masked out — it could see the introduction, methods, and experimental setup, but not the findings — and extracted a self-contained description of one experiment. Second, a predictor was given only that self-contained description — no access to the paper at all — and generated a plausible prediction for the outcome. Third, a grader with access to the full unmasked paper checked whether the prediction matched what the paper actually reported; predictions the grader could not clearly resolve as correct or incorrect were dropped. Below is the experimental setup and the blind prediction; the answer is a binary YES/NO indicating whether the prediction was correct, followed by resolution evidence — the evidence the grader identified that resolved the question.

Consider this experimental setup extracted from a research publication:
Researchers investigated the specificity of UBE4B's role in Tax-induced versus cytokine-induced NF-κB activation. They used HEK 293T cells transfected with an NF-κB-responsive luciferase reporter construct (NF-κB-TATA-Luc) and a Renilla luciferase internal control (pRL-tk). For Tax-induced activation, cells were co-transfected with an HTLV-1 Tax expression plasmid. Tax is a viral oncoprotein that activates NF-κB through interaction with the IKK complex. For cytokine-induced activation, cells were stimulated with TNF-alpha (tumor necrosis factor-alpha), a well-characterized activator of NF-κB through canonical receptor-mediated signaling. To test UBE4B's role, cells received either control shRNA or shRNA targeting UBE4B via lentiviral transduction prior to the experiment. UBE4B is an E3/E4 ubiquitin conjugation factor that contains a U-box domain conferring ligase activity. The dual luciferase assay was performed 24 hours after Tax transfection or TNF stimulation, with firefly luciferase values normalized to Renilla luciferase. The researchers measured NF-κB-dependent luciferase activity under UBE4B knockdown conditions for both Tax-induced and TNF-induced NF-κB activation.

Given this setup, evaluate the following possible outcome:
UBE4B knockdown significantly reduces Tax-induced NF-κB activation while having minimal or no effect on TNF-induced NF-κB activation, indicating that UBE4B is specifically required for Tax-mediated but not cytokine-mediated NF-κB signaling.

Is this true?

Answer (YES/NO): YES